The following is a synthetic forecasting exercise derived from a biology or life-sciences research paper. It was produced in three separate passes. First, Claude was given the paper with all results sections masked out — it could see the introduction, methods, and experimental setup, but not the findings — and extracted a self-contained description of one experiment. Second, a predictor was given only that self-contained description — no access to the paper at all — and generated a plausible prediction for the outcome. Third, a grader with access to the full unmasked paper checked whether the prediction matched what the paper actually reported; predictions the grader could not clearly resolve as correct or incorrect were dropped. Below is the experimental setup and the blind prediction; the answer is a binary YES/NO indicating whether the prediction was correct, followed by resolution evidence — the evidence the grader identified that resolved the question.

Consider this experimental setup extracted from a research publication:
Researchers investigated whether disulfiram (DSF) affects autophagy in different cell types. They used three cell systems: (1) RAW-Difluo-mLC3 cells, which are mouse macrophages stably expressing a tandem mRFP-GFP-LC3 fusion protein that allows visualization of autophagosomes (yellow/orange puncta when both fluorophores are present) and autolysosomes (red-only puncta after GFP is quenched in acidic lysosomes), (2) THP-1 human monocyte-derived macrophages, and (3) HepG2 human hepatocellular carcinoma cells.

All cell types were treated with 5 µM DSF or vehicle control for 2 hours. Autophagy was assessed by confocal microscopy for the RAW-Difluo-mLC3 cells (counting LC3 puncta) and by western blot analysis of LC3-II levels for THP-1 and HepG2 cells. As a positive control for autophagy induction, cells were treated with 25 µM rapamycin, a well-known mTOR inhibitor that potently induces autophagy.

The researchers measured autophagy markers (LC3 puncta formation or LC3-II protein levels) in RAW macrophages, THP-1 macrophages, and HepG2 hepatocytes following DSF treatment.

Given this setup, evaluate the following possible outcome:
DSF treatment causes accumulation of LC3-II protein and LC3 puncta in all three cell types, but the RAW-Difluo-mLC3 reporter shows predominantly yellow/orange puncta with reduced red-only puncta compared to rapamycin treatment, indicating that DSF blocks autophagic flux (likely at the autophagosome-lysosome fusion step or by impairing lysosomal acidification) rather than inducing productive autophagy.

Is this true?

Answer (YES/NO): NO